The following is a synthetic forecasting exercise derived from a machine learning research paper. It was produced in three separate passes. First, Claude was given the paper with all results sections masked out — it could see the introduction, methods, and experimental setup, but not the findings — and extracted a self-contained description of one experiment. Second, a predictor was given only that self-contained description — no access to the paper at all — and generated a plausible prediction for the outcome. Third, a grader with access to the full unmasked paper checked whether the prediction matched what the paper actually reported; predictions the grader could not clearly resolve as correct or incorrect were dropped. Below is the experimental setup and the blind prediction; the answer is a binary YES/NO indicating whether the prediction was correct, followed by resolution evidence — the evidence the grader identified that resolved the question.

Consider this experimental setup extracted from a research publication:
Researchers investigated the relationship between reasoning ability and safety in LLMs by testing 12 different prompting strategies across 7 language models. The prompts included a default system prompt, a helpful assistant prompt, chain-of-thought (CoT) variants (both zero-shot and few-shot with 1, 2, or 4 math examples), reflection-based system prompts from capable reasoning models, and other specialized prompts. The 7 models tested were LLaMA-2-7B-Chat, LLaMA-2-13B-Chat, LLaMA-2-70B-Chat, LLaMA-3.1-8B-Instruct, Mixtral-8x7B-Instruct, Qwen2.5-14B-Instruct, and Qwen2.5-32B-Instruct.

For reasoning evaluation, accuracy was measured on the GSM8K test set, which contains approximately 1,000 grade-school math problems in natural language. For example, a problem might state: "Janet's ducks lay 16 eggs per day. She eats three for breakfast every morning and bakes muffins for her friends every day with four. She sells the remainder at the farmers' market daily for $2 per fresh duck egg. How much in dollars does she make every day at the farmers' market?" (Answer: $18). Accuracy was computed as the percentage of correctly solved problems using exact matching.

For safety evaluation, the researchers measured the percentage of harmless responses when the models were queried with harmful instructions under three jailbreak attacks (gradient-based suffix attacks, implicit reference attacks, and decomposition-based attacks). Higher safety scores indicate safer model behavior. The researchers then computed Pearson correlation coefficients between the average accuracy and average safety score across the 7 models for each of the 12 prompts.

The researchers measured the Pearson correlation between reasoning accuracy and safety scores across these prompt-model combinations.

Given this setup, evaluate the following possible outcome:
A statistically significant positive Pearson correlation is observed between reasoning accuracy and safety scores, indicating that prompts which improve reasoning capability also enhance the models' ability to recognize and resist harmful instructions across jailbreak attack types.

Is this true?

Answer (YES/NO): NO